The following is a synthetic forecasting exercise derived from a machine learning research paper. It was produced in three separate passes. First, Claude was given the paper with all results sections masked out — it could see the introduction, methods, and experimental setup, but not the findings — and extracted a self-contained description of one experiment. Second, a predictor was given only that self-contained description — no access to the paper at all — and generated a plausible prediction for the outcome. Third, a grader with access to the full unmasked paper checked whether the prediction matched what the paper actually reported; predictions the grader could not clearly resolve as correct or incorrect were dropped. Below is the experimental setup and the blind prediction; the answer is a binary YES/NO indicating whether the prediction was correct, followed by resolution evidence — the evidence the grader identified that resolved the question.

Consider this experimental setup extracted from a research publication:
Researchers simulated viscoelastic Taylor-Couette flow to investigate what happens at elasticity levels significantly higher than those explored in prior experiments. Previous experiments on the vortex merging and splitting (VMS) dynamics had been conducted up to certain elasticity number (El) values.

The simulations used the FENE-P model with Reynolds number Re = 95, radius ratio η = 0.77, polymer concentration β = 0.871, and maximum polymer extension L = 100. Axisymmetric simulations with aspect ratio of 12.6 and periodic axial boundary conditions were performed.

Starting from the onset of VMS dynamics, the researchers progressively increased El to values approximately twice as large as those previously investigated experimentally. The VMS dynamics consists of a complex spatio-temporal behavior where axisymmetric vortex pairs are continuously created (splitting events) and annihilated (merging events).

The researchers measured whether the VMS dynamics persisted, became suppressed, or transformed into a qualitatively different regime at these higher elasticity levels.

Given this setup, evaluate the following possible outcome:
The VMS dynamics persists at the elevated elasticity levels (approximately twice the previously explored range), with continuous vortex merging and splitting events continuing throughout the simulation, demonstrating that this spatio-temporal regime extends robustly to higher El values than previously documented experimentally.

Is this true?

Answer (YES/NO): YES